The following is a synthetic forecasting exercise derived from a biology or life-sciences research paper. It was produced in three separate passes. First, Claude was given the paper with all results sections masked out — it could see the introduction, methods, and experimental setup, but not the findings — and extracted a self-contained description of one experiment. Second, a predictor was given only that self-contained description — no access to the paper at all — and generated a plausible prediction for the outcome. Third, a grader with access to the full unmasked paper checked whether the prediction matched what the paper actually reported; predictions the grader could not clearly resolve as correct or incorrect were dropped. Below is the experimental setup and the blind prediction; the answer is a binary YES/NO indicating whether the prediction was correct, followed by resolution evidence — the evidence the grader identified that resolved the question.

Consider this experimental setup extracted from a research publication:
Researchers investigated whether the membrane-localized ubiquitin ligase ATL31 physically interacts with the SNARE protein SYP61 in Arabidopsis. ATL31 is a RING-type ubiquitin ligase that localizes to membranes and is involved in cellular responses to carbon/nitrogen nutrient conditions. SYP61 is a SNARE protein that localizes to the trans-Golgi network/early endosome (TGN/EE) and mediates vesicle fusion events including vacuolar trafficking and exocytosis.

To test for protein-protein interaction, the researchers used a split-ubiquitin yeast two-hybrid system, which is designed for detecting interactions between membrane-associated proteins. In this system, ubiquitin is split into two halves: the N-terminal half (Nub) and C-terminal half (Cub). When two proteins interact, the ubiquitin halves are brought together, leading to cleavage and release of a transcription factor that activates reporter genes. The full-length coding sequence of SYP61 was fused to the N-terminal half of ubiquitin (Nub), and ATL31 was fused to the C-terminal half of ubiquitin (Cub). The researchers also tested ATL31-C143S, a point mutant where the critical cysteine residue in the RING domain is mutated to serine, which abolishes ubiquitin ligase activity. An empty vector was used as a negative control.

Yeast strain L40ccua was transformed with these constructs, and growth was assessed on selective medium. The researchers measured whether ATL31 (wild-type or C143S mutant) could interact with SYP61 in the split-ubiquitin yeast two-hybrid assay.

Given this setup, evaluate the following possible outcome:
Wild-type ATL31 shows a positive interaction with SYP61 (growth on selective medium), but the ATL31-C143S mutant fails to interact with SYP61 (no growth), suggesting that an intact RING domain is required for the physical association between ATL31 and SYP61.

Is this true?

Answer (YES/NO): NO